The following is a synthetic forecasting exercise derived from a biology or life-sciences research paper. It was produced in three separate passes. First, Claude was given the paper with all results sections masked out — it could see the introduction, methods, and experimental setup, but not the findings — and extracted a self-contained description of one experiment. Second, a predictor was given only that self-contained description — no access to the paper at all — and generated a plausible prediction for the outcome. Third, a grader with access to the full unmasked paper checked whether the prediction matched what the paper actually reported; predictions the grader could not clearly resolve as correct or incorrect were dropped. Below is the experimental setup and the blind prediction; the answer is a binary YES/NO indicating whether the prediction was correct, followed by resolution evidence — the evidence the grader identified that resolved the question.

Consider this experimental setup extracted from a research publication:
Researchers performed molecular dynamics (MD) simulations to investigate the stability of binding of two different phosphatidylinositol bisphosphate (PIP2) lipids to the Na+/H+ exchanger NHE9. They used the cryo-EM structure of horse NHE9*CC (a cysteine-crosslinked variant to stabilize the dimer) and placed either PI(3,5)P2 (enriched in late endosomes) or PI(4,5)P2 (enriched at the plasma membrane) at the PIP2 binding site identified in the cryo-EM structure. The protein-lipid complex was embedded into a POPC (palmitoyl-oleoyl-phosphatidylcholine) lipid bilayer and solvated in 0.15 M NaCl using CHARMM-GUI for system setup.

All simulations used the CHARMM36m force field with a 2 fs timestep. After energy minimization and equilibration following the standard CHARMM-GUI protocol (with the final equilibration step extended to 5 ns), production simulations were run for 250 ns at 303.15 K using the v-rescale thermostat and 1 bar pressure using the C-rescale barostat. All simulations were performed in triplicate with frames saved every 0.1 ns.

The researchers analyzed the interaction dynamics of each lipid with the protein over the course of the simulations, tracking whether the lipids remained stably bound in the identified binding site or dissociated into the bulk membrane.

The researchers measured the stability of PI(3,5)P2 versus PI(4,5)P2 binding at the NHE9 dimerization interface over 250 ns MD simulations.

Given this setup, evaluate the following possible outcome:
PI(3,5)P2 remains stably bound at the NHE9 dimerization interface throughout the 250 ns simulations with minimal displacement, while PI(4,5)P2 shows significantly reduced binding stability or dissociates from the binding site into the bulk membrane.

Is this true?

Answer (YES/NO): YES